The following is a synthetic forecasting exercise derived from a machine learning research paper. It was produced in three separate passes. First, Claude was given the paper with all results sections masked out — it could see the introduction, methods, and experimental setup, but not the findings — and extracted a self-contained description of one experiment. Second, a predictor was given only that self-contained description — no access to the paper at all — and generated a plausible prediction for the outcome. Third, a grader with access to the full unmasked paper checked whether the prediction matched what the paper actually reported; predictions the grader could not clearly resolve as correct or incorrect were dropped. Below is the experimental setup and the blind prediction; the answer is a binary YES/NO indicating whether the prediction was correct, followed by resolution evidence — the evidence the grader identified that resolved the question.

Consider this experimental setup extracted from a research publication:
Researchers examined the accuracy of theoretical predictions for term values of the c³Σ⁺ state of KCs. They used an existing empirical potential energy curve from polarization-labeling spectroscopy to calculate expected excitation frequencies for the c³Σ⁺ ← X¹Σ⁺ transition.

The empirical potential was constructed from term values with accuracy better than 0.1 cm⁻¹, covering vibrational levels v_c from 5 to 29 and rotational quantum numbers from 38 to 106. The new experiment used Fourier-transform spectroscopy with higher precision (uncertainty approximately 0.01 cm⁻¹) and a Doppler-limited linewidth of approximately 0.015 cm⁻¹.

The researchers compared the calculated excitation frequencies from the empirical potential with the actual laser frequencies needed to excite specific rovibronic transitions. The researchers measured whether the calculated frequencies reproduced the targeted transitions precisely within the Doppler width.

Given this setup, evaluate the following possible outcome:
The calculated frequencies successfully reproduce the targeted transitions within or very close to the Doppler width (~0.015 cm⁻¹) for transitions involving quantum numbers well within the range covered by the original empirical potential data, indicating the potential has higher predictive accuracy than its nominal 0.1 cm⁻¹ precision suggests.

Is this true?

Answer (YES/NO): NO